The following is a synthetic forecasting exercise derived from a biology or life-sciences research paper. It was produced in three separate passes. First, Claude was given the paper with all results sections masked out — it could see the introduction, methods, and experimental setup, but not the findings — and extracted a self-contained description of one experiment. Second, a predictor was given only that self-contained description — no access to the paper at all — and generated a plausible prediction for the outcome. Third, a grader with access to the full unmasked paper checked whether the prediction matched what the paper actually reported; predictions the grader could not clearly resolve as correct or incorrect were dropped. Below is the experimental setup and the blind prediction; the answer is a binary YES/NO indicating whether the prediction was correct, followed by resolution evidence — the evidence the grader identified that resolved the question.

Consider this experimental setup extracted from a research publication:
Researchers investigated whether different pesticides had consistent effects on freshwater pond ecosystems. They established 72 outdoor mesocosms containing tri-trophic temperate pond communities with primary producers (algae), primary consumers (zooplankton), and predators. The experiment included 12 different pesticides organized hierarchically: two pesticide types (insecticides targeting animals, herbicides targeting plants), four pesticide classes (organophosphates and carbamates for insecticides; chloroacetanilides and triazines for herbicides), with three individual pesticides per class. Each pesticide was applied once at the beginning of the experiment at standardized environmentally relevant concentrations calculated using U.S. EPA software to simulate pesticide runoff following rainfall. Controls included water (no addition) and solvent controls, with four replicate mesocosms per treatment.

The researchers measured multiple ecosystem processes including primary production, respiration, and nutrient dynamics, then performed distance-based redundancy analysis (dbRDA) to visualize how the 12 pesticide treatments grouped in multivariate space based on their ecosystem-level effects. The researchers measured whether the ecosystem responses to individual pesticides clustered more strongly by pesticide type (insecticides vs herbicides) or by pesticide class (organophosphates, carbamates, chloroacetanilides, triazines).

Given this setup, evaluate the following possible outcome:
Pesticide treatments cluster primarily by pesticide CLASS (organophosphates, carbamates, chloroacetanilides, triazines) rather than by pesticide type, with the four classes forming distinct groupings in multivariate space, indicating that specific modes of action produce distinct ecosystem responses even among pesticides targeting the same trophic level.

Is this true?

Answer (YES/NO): NO